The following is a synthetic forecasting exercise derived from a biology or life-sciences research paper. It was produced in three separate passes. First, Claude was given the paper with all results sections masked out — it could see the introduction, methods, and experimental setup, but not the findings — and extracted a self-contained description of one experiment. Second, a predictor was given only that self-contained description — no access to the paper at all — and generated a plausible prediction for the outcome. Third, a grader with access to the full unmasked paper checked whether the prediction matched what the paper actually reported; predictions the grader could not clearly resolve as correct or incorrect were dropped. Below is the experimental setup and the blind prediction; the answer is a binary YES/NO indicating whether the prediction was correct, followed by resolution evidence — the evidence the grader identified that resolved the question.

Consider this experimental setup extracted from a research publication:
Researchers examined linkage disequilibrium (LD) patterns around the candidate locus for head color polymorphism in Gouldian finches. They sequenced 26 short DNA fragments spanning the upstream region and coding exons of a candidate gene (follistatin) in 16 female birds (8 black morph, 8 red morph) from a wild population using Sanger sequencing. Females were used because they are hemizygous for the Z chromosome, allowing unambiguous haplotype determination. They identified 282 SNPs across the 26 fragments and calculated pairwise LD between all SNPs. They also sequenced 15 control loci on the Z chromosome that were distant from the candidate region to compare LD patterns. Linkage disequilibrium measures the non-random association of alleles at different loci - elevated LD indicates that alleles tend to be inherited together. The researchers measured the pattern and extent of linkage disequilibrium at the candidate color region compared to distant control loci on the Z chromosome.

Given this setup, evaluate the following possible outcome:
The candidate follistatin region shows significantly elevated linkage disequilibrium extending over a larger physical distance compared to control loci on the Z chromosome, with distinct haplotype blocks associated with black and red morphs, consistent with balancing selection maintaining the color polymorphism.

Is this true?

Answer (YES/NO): YES